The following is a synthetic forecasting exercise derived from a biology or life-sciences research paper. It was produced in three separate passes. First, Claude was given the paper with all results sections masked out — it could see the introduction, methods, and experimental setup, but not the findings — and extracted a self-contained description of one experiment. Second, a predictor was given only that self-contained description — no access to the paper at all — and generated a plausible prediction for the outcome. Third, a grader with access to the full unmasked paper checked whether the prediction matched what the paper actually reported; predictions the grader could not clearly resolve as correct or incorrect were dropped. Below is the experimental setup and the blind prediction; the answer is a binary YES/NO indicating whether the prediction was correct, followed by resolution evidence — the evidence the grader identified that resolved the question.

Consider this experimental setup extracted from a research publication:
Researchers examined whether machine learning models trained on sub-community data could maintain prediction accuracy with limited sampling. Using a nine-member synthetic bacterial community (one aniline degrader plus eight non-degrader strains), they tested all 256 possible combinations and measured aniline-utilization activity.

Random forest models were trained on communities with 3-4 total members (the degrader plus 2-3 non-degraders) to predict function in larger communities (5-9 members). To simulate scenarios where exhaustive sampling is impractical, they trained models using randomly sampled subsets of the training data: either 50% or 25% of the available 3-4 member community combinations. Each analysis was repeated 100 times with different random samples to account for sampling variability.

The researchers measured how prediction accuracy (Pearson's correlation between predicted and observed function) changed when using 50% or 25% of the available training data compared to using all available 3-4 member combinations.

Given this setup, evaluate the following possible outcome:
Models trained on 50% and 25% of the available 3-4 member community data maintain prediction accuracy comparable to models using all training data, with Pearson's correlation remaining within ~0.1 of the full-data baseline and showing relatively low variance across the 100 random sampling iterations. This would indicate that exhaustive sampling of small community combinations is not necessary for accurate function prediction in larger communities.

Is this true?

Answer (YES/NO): NO